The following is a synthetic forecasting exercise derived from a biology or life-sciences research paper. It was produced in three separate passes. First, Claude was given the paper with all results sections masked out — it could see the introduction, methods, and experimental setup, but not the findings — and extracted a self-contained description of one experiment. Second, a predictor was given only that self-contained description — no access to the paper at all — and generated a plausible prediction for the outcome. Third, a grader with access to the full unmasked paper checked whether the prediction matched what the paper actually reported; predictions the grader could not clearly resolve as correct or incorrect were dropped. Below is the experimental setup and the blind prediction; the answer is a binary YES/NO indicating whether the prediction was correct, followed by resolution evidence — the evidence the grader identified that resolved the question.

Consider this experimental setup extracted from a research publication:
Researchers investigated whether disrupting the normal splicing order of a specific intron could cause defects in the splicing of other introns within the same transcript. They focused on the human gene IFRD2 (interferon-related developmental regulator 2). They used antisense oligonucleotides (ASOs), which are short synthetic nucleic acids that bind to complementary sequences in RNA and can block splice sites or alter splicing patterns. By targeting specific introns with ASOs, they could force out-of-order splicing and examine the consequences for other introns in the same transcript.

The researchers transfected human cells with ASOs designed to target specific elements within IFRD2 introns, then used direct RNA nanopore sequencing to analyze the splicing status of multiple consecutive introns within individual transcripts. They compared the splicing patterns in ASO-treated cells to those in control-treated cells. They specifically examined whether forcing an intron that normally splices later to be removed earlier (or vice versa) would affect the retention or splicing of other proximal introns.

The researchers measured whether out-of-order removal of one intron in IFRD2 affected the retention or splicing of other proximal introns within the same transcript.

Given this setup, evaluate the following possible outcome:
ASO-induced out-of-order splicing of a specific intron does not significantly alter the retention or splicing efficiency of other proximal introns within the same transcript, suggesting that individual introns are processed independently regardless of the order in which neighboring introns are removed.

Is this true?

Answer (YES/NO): NO